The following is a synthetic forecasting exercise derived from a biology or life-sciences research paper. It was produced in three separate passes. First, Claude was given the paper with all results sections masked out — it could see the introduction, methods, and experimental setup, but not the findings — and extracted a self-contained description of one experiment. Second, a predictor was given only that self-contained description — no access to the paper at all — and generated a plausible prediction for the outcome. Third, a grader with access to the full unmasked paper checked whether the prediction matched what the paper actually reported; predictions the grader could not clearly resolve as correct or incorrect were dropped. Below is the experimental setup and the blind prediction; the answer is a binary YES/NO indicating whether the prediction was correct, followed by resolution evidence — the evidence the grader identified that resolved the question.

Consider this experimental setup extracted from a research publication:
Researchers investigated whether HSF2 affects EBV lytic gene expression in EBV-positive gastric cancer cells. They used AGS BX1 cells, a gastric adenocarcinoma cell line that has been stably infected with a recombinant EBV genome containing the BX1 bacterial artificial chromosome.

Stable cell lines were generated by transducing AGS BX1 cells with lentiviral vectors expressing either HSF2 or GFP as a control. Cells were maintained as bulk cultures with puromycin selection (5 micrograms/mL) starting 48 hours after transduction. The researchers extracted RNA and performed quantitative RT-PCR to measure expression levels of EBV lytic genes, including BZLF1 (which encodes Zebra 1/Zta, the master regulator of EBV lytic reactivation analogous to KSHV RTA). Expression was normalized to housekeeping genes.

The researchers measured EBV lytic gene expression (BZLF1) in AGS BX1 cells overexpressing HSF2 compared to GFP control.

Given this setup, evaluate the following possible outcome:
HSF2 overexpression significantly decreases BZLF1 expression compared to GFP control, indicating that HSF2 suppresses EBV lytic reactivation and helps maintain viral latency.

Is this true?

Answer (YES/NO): NO